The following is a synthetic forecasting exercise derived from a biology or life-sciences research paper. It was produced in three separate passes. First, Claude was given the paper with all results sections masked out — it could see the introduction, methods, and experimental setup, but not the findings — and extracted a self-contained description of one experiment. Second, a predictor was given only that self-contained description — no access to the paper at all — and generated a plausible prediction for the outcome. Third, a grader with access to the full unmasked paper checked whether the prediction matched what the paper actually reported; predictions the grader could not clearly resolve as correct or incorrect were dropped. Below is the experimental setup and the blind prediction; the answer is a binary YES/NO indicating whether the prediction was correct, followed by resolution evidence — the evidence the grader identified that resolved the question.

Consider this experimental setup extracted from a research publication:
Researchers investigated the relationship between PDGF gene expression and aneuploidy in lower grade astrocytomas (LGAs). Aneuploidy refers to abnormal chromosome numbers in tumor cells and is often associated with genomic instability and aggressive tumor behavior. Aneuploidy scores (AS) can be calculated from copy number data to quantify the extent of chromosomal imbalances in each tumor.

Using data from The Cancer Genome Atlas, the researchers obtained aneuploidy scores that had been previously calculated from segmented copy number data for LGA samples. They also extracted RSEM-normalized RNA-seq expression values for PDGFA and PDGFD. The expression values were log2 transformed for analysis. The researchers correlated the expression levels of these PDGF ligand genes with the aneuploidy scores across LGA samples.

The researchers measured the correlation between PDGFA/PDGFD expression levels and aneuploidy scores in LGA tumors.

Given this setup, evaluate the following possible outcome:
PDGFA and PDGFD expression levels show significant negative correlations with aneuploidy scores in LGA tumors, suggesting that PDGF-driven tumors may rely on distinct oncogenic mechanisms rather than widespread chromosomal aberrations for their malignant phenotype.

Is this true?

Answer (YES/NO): NO